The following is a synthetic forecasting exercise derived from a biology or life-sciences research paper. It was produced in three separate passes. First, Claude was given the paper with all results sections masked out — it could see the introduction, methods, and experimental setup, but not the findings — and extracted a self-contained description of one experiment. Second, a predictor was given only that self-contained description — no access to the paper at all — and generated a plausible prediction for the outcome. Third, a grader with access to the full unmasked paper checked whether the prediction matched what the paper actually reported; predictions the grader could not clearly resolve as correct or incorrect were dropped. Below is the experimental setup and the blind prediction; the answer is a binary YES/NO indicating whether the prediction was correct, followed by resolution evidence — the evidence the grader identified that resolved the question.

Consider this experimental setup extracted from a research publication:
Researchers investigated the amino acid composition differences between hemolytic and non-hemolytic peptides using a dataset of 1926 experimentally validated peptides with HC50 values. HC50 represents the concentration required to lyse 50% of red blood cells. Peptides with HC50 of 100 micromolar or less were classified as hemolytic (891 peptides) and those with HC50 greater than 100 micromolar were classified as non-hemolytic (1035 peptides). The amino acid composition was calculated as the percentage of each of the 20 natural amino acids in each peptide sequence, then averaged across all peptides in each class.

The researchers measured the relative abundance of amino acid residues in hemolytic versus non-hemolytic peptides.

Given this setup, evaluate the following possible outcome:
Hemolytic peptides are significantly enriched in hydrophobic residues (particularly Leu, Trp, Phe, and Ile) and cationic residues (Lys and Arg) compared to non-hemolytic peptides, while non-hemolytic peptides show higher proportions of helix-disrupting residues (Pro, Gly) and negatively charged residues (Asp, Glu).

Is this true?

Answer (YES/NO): NO